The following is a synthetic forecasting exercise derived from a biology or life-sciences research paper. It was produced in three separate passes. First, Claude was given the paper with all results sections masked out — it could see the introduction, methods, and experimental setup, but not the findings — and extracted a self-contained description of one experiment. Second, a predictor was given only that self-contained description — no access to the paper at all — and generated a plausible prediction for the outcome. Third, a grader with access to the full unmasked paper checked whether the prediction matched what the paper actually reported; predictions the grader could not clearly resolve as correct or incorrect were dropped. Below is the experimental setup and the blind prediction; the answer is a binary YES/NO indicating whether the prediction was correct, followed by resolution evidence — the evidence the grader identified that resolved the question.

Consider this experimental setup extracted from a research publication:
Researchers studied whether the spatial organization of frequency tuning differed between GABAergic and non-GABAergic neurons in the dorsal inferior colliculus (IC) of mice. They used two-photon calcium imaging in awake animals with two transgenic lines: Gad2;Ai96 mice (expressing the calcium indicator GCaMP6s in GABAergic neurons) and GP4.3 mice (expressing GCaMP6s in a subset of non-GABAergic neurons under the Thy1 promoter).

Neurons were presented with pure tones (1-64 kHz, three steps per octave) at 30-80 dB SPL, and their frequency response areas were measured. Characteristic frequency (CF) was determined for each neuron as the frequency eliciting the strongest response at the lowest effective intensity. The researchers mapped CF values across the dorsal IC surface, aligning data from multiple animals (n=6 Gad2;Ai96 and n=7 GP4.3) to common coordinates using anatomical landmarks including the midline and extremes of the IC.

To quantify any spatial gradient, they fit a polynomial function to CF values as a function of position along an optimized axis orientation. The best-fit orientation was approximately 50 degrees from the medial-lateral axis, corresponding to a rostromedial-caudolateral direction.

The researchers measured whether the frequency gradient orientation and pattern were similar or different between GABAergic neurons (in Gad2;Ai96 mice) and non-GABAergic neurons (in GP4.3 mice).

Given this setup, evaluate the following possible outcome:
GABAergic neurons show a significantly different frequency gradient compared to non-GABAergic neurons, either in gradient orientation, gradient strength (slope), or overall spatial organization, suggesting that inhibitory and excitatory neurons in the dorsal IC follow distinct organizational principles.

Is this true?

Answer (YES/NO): NO